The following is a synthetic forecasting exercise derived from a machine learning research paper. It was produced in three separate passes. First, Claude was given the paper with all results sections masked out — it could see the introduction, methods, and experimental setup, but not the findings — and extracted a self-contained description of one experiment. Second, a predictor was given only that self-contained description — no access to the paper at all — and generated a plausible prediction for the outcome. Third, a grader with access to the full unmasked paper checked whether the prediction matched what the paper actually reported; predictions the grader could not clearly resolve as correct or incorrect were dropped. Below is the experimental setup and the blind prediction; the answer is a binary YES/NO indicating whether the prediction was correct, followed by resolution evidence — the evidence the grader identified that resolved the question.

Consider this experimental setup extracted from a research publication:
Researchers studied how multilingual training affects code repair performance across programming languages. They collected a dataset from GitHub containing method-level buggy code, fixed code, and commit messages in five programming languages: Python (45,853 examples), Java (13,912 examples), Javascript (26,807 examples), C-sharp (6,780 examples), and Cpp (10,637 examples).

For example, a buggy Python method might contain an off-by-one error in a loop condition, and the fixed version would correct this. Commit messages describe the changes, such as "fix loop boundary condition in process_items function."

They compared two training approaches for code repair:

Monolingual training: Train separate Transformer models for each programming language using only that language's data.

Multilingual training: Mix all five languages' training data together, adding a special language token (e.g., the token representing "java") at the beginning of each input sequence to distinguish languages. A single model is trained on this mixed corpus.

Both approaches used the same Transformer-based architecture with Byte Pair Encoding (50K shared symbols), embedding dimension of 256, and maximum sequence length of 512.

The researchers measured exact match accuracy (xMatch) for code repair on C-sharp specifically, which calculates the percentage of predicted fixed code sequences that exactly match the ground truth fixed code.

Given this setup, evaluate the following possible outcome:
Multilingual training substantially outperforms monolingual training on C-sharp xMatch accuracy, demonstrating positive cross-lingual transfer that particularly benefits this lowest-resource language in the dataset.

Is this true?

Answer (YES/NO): YES